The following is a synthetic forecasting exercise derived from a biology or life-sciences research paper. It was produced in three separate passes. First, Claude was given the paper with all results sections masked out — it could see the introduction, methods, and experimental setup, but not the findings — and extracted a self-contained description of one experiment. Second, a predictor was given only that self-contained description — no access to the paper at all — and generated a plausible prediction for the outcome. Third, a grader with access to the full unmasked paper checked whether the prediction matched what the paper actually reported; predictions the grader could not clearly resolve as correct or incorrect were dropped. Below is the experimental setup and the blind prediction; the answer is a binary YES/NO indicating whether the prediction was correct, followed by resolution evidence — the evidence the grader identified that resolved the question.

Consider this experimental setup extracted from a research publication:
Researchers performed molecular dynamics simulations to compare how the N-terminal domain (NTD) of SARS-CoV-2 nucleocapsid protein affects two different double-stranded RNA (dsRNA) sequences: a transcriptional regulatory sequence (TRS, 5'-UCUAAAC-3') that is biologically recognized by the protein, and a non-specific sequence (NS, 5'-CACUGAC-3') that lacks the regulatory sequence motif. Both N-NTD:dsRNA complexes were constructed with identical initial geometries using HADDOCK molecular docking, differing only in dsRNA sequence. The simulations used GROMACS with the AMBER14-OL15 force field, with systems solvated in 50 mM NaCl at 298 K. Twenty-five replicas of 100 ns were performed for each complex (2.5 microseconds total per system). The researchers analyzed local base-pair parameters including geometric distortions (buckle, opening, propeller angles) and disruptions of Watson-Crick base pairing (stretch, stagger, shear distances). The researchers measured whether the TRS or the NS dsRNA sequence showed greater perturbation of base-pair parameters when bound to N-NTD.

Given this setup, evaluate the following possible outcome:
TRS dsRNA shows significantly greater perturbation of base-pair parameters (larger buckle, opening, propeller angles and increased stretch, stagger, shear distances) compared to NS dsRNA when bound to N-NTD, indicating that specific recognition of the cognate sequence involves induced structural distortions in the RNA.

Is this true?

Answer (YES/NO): YES